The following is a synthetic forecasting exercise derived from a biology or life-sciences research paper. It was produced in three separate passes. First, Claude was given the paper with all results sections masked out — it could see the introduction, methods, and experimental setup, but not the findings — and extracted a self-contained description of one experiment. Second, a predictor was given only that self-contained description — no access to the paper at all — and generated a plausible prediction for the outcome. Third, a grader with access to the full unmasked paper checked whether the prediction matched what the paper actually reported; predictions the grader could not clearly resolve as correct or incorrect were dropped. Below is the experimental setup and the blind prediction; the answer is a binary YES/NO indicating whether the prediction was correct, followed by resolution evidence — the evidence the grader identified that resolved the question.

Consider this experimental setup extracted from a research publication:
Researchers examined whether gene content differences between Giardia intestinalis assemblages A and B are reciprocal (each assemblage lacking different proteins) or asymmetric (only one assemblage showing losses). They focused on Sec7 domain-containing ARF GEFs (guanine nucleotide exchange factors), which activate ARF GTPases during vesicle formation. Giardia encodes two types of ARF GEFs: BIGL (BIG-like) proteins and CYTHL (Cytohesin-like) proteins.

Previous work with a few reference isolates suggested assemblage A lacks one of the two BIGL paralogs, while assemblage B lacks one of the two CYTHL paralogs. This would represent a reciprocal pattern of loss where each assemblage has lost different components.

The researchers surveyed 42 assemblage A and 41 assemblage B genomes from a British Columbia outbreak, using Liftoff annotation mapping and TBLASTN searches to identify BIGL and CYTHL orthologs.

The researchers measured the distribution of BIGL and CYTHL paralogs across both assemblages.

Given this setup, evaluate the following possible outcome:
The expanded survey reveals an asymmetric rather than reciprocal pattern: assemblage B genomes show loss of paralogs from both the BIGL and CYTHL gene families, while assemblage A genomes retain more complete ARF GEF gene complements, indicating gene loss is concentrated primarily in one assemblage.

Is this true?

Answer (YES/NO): NO